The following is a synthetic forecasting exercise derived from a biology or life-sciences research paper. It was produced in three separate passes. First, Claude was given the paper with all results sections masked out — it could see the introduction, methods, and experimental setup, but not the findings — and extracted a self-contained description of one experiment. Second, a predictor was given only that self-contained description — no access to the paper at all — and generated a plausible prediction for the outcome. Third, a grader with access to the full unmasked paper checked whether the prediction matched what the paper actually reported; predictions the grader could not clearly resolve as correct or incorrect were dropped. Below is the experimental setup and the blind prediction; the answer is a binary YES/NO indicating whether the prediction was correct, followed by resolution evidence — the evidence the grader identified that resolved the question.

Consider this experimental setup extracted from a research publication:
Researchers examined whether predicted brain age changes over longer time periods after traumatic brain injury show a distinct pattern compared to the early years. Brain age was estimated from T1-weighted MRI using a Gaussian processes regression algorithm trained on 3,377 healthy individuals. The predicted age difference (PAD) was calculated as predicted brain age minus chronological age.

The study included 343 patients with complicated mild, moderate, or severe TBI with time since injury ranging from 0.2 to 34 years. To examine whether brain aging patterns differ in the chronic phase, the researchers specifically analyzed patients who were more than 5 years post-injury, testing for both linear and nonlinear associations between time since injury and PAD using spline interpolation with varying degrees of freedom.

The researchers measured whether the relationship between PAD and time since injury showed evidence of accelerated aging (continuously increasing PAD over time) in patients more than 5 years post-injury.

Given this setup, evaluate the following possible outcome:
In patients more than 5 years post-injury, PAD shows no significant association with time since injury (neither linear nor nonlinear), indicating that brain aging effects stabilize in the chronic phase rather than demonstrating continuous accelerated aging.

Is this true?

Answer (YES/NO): NO